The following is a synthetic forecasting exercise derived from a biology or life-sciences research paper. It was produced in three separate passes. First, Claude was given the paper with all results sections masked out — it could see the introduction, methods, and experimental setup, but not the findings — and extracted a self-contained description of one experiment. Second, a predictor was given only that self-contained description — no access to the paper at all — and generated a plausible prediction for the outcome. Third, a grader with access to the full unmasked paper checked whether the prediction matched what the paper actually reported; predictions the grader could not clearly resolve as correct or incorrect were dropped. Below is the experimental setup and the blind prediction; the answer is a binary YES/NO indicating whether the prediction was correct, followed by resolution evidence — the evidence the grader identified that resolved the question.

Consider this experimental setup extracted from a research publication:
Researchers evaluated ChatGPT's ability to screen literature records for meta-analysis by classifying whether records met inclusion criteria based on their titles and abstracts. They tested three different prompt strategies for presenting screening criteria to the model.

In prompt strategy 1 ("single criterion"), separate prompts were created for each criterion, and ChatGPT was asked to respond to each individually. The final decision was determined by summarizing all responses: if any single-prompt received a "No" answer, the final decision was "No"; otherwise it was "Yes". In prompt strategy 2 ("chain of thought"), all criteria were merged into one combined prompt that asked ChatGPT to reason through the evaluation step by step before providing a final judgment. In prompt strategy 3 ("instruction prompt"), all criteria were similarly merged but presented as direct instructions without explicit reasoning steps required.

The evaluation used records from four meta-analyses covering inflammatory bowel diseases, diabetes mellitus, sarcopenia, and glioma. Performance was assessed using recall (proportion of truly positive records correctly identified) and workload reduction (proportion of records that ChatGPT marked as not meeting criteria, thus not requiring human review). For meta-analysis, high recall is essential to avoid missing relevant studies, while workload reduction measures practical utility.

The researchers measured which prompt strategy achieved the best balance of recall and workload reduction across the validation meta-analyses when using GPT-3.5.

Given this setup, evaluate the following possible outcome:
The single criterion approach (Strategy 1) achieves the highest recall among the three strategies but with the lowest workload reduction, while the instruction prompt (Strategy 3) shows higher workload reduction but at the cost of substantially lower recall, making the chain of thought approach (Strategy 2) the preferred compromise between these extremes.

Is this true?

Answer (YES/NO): NO